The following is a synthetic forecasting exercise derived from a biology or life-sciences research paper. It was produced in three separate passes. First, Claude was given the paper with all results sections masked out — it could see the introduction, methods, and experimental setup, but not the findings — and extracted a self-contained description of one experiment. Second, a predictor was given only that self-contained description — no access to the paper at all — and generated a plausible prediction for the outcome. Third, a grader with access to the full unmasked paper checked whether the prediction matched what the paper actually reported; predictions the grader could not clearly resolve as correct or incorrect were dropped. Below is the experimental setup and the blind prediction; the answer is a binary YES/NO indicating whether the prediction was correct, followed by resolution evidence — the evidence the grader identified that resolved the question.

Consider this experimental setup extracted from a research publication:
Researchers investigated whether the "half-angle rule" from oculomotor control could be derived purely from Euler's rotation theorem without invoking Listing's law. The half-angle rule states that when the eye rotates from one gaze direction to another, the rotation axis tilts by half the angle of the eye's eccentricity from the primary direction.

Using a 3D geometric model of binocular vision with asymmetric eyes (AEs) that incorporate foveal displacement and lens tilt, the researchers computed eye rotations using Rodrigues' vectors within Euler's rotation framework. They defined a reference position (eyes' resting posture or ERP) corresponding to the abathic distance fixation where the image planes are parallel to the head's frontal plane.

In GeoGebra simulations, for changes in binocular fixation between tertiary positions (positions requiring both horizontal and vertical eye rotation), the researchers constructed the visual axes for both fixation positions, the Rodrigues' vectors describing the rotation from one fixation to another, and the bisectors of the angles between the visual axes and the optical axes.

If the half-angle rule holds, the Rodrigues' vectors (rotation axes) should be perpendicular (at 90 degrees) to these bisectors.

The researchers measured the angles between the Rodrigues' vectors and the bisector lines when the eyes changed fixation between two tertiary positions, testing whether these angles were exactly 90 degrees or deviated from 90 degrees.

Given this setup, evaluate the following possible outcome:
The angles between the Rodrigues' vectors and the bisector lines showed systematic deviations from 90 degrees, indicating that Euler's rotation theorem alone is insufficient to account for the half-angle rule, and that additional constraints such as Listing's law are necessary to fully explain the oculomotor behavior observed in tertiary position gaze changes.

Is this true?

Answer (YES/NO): NO